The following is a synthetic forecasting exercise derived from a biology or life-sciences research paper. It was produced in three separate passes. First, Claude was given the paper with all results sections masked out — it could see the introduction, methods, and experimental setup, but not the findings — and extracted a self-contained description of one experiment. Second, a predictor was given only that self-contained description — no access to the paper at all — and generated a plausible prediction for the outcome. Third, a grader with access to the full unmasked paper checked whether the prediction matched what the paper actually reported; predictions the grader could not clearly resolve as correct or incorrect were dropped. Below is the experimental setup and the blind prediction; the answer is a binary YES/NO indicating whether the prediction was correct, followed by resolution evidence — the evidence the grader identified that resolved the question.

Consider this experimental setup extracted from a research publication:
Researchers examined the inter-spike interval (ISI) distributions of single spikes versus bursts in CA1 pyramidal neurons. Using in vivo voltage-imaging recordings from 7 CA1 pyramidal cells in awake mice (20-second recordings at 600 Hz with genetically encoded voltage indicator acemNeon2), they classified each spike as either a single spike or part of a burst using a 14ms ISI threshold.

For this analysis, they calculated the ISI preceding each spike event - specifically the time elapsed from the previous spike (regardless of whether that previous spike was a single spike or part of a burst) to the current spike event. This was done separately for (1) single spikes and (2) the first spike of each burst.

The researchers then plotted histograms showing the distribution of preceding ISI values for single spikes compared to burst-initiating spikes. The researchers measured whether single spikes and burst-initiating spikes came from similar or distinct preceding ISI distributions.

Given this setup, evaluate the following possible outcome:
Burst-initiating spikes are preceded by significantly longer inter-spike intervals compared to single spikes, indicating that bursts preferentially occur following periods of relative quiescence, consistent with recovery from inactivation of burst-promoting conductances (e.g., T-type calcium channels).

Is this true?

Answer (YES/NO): YES